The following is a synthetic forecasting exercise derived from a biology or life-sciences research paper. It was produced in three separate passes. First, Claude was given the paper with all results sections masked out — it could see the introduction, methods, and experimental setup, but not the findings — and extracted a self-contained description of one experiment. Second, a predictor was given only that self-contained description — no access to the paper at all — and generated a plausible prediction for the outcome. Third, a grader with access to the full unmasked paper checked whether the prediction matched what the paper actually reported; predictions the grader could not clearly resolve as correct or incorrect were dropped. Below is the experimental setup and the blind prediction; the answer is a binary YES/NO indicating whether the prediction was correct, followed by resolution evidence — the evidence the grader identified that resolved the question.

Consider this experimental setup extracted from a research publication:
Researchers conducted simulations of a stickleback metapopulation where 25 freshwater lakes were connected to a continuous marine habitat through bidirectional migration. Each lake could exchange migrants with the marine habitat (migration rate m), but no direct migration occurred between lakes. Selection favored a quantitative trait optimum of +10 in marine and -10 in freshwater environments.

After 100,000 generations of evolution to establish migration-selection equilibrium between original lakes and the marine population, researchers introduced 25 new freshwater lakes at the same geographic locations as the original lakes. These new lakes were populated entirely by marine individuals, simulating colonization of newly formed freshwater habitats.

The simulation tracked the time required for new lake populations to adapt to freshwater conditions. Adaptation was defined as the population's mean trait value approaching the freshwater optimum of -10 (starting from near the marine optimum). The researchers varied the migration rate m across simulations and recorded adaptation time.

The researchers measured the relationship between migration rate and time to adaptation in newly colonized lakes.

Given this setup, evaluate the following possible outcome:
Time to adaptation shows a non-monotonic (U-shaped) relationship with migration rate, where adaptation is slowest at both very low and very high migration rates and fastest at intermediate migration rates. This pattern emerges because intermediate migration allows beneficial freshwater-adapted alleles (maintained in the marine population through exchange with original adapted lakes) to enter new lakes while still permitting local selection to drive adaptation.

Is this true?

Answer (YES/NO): NO